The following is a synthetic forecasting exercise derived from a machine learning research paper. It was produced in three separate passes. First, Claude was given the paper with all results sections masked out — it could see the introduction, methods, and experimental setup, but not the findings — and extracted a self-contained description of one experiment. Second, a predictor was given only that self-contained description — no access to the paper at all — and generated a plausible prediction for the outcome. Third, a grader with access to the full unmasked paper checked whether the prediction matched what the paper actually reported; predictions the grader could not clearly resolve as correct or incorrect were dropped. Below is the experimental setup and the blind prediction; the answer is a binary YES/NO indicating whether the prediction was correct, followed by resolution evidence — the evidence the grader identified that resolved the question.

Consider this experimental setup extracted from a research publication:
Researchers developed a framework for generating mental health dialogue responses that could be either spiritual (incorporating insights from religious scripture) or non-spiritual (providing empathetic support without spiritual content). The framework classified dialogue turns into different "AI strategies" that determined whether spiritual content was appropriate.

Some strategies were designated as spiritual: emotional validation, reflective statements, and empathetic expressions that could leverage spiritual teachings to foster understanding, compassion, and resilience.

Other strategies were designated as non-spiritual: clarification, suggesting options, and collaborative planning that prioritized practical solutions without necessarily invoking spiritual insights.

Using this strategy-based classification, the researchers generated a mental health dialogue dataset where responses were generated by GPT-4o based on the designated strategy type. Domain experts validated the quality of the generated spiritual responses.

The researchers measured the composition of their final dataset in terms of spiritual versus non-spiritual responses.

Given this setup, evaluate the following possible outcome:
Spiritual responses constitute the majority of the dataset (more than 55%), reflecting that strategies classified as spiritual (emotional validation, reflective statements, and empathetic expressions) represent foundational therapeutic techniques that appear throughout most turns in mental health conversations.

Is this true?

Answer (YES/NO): YES